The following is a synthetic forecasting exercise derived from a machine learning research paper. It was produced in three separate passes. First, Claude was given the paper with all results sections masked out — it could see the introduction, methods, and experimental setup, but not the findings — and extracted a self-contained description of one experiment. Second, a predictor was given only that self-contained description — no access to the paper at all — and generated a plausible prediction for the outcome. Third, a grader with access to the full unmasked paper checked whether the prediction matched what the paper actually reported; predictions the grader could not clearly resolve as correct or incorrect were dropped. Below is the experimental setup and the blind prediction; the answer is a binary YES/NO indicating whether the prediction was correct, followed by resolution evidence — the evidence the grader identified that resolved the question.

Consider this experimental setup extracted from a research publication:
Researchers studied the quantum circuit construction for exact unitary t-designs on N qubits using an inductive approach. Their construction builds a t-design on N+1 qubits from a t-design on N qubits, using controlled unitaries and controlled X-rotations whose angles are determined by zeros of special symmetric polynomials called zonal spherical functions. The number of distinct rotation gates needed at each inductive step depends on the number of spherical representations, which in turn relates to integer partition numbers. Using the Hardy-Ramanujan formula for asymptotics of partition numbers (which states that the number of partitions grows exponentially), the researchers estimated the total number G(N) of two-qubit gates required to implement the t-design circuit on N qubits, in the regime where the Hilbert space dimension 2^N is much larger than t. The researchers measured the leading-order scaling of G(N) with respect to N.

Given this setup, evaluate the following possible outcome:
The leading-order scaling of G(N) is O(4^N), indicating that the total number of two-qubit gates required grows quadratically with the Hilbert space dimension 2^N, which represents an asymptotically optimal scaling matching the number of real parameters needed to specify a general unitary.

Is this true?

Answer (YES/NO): NO